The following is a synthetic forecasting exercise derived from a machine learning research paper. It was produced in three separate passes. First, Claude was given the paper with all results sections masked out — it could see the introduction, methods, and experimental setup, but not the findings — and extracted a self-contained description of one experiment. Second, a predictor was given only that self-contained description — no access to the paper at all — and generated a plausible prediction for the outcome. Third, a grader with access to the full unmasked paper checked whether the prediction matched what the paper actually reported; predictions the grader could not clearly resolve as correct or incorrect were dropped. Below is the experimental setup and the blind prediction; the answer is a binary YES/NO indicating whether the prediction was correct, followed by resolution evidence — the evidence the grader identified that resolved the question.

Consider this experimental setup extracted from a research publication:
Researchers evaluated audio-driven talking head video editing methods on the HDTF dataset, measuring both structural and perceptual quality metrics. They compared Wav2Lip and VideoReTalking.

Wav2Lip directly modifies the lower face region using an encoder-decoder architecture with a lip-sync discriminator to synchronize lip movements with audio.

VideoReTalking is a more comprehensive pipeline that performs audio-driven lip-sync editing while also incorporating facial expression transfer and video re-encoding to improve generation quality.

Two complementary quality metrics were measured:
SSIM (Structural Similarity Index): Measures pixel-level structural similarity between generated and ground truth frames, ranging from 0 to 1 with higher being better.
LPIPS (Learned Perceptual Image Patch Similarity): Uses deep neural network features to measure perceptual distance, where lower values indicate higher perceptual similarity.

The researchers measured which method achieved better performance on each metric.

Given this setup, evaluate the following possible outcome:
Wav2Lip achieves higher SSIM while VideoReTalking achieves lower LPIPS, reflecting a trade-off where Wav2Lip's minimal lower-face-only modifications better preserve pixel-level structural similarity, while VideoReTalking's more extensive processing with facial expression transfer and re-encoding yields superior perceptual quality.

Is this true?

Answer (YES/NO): YES